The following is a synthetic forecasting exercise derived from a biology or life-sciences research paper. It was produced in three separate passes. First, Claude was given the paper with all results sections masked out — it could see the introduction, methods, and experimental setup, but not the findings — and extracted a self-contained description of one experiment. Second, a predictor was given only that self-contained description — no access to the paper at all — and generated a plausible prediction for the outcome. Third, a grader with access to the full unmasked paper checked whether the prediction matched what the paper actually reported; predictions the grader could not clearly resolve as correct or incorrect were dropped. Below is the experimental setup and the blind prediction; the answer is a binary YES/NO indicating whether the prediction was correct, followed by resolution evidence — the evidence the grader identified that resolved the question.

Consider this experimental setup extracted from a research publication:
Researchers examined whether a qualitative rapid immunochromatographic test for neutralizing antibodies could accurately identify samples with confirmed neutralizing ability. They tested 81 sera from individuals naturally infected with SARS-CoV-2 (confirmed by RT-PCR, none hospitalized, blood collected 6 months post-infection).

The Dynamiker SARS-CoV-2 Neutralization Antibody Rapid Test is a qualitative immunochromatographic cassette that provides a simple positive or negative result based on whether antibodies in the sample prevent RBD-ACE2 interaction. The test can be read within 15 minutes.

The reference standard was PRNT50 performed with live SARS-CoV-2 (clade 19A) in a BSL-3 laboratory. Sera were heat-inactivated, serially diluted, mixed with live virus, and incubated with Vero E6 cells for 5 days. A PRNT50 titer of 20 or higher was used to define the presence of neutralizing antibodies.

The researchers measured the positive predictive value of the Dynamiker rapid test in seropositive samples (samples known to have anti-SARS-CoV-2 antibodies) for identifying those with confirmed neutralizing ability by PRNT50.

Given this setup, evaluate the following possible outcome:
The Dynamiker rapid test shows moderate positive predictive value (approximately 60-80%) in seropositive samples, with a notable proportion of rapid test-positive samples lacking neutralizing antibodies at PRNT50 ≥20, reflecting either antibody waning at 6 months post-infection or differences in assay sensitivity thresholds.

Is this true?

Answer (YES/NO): NO